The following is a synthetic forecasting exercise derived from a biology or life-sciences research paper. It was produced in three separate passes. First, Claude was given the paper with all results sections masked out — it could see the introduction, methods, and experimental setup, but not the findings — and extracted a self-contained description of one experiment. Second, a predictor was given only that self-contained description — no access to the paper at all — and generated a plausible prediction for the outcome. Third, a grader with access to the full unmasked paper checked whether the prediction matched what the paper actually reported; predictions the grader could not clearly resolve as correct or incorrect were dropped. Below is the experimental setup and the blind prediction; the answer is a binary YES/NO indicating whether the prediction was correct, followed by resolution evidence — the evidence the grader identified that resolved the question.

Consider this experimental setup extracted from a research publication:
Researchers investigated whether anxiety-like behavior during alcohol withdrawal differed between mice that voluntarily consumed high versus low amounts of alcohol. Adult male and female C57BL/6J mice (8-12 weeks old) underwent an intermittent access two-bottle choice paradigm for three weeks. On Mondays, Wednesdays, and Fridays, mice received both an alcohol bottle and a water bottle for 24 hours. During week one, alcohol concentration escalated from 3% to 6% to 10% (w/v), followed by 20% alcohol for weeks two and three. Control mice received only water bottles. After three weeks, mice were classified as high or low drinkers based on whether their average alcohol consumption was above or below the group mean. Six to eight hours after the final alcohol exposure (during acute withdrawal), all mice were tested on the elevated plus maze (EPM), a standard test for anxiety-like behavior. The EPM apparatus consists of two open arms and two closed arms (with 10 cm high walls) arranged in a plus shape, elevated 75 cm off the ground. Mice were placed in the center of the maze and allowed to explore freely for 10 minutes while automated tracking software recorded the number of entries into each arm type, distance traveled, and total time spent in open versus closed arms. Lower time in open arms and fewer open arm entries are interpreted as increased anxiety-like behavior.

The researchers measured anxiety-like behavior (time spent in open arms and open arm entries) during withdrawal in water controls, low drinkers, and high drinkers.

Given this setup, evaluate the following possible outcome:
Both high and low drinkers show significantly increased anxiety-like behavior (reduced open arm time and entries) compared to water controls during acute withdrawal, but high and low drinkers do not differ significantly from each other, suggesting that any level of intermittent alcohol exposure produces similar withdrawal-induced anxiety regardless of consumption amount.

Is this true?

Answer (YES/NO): NO